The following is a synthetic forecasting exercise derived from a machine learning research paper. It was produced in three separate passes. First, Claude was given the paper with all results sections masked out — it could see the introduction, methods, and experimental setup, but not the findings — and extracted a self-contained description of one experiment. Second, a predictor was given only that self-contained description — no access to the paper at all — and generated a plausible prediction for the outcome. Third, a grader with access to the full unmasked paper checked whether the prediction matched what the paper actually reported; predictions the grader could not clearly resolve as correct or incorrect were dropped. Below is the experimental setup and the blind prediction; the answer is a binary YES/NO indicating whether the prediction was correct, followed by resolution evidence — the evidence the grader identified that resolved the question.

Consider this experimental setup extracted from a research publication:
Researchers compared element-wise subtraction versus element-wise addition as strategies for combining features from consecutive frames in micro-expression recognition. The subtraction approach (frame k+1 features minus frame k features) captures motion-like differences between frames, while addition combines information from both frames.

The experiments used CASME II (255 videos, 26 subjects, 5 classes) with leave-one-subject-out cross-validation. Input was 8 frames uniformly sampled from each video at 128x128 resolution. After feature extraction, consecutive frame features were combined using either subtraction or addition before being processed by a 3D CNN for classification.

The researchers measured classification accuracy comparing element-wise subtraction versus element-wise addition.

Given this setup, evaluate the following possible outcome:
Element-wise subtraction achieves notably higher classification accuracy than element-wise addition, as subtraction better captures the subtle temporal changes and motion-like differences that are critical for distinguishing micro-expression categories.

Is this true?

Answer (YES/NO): NO